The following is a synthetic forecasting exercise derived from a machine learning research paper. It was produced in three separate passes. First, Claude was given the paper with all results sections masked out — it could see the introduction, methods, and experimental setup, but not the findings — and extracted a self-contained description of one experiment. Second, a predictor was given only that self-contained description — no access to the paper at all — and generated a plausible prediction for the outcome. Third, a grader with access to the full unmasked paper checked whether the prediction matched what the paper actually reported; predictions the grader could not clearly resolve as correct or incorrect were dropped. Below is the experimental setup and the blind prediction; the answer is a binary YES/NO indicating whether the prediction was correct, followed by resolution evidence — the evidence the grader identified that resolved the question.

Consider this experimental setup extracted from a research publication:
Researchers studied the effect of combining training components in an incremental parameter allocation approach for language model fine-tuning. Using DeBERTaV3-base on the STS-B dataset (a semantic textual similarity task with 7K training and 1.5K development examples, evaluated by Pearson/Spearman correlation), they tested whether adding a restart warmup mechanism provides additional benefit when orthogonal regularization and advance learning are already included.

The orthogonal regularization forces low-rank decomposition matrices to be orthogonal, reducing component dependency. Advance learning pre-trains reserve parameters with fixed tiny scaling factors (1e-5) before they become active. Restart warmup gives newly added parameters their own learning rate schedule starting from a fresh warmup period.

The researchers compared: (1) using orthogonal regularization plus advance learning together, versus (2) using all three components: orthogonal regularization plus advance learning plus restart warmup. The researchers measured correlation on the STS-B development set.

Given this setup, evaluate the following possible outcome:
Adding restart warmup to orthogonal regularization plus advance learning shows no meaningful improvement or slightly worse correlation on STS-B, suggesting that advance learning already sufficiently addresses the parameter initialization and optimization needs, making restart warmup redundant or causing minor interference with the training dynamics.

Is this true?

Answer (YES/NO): NO